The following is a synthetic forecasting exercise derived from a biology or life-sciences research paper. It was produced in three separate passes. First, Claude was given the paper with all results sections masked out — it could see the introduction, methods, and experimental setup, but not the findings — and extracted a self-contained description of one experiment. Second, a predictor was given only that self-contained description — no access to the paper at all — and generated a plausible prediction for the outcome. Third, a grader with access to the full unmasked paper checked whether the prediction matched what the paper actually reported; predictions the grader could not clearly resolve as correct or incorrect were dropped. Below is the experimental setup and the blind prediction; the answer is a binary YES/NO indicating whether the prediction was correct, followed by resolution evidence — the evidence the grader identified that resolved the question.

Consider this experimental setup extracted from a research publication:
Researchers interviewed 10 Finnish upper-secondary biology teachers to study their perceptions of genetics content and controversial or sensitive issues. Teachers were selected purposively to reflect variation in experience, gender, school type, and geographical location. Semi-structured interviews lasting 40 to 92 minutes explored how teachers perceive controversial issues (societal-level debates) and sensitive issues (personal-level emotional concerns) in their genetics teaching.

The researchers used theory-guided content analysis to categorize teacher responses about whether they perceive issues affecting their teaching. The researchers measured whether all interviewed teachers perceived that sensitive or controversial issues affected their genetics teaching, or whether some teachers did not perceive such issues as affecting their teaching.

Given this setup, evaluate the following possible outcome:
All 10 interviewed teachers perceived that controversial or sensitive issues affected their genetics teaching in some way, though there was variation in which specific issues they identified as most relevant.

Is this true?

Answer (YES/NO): NO